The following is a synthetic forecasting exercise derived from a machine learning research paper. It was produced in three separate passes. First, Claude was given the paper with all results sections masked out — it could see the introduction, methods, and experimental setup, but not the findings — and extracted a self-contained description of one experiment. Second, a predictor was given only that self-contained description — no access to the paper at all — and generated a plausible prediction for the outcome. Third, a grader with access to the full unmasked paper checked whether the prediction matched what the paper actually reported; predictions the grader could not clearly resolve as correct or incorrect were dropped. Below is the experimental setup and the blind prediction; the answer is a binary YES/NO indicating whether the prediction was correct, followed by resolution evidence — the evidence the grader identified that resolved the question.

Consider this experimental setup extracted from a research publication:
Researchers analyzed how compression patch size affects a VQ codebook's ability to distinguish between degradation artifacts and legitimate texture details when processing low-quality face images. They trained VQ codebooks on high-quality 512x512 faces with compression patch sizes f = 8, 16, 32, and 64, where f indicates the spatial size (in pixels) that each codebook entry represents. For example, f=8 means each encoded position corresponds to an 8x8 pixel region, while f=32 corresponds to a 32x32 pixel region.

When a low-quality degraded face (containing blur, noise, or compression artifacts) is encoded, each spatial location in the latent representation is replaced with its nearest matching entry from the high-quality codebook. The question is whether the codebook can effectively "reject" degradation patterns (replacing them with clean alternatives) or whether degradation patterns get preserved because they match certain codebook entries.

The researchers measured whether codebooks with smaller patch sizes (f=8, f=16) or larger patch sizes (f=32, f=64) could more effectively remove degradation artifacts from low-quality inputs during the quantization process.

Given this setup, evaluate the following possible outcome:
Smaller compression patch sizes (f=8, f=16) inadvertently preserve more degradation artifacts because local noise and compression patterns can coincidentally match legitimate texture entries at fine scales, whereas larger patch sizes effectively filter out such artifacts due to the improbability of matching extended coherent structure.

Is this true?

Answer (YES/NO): YES